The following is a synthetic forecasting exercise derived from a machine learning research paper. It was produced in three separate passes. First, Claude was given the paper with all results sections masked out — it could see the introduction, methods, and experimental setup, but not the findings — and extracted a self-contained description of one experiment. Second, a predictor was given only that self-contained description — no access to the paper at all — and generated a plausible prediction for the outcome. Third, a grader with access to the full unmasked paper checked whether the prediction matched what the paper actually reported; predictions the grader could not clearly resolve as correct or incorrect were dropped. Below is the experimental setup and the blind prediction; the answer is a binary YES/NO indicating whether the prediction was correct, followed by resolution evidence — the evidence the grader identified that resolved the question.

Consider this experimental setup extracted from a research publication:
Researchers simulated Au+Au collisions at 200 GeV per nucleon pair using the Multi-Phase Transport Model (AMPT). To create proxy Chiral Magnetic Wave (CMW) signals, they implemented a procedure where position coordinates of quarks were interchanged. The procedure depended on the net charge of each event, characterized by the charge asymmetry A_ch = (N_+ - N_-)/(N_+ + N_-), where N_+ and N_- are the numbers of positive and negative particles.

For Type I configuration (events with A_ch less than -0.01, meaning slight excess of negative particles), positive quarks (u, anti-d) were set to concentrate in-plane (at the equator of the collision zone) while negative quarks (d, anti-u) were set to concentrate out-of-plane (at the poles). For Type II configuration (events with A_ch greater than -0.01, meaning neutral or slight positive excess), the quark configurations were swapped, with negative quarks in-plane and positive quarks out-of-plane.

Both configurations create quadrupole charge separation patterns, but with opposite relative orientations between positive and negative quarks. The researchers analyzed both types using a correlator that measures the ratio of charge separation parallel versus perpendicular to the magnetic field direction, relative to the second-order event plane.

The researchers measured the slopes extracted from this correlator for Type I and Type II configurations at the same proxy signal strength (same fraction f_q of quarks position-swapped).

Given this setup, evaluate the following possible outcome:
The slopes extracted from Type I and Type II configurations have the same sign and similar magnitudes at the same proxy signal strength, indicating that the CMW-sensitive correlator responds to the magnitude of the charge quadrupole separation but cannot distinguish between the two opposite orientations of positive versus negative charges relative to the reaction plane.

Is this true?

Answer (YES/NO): NO